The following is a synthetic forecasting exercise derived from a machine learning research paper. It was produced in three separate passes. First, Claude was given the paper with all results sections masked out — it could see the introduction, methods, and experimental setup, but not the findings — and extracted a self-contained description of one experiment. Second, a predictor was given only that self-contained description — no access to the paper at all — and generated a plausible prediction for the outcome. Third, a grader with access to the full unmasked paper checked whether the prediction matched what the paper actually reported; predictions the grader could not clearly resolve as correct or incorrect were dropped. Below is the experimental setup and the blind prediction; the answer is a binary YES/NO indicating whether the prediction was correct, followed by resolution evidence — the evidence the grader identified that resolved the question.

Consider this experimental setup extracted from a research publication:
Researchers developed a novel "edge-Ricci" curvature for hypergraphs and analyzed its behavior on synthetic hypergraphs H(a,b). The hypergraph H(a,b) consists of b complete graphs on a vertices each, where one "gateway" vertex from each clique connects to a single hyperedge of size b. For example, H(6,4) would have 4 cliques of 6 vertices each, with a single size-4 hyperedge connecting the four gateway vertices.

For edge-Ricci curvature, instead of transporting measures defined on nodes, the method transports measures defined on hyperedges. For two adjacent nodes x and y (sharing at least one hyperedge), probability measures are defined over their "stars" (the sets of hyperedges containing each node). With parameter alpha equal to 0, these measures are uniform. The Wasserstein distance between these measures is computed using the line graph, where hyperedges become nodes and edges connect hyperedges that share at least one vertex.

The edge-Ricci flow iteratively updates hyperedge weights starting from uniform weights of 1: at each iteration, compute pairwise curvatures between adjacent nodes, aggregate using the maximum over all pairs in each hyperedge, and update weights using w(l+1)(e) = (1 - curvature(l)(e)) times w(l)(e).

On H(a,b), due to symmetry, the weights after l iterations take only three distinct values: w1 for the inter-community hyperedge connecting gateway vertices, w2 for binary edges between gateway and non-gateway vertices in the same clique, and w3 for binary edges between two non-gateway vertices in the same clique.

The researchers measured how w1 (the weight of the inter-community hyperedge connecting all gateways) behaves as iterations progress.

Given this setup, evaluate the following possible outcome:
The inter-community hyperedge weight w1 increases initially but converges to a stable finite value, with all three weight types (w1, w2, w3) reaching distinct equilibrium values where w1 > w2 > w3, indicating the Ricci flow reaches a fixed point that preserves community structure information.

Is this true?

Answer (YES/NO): YES